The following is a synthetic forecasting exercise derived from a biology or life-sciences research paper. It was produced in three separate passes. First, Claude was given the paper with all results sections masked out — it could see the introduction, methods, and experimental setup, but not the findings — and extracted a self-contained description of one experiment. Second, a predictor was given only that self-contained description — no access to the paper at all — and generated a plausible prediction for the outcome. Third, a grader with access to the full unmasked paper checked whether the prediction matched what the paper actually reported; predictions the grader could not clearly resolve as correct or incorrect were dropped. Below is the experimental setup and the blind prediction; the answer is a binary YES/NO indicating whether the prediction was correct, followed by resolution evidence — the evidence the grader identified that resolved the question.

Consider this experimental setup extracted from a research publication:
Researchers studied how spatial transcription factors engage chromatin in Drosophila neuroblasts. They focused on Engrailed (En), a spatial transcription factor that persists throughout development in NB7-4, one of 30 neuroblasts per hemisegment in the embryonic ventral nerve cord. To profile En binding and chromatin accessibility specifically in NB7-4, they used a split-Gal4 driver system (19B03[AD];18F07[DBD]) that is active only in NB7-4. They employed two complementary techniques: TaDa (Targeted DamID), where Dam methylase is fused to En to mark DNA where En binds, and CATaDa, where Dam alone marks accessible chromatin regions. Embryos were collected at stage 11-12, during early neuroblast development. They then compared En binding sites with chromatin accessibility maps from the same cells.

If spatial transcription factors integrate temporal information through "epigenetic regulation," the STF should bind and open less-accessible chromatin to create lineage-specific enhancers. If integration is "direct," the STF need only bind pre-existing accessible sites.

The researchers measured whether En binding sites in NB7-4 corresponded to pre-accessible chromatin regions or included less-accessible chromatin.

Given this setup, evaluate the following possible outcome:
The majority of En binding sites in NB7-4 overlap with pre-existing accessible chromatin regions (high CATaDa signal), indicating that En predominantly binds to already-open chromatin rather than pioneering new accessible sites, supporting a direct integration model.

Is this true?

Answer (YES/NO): YES